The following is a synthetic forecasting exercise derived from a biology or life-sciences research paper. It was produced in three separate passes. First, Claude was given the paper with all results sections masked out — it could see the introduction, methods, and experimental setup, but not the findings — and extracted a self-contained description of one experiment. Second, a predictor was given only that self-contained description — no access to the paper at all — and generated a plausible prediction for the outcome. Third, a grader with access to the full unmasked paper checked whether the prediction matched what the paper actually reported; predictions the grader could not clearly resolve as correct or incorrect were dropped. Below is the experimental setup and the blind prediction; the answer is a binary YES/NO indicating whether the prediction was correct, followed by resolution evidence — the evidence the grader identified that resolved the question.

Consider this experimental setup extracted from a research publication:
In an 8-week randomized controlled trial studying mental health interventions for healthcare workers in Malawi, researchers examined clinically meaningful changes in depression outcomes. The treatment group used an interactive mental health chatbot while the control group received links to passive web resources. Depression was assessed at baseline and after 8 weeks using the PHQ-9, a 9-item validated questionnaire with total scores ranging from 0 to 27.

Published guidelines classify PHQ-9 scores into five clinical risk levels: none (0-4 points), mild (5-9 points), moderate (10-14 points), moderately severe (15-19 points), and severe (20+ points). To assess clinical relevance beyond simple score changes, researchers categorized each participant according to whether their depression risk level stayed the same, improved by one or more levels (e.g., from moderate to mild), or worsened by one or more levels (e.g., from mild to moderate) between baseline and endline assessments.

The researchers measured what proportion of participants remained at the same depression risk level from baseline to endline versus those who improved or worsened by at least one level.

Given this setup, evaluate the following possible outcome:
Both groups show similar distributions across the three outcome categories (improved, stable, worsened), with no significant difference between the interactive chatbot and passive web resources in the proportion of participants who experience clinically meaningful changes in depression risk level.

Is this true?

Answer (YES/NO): NO